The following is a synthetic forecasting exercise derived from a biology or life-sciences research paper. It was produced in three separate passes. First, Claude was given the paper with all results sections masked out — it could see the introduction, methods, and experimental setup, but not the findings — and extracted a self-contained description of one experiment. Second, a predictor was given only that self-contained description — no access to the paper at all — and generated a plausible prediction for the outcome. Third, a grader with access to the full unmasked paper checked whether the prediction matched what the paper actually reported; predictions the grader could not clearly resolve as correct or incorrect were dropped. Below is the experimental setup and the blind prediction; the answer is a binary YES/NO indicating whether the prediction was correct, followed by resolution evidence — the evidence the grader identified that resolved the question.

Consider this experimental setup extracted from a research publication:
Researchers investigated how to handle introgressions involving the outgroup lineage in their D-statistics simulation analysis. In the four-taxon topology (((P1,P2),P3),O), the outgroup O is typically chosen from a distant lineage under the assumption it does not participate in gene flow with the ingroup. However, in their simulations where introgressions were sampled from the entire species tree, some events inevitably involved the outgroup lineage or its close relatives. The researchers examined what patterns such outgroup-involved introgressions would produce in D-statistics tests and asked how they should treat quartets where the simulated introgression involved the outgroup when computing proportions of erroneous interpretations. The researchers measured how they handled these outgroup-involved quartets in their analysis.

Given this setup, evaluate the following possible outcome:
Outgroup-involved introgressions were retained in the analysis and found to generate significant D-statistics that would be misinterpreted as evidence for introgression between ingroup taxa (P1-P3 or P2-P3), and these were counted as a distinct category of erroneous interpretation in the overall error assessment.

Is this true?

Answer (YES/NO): NO